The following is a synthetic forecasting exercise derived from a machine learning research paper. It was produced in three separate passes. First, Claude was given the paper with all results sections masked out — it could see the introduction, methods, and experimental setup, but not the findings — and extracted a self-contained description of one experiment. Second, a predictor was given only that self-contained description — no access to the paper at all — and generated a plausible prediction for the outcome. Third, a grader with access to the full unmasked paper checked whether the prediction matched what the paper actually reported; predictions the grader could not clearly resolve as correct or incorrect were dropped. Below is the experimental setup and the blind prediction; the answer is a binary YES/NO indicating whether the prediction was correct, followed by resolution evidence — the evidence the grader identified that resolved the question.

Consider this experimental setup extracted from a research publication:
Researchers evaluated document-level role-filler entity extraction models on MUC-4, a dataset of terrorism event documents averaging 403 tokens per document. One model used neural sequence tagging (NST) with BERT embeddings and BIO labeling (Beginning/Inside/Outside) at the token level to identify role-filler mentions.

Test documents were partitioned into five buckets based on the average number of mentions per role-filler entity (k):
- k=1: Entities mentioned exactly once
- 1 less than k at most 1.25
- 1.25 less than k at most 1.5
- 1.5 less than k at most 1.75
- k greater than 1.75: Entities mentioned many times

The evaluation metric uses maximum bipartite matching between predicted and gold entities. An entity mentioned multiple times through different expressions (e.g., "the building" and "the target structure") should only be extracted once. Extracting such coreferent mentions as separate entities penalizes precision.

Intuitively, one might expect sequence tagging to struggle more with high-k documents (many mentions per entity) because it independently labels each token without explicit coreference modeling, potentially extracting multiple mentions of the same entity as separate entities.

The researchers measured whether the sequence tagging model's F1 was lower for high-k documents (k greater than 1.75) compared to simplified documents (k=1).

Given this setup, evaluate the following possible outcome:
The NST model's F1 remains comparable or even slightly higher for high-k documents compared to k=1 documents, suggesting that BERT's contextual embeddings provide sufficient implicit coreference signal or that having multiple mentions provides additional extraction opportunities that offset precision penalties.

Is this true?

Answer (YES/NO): YES